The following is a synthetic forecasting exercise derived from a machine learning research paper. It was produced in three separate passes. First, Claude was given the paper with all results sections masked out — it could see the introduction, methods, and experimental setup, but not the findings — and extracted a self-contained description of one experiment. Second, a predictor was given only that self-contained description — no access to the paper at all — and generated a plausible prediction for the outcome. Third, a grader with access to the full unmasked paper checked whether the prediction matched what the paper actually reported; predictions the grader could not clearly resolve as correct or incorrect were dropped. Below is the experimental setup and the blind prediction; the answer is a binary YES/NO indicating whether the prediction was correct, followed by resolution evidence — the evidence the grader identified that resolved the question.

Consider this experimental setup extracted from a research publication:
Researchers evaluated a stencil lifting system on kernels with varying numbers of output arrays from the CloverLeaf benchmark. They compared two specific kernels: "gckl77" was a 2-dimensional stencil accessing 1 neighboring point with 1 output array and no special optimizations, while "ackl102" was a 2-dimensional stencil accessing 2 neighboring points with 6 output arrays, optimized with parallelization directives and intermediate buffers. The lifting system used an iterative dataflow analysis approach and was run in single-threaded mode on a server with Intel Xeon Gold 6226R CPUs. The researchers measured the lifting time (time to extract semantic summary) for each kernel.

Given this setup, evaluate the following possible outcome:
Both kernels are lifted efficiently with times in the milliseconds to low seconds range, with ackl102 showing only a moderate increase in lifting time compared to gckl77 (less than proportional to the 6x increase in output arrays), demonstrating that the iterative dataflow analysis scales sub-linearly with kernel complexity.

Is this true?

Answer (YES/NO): NO